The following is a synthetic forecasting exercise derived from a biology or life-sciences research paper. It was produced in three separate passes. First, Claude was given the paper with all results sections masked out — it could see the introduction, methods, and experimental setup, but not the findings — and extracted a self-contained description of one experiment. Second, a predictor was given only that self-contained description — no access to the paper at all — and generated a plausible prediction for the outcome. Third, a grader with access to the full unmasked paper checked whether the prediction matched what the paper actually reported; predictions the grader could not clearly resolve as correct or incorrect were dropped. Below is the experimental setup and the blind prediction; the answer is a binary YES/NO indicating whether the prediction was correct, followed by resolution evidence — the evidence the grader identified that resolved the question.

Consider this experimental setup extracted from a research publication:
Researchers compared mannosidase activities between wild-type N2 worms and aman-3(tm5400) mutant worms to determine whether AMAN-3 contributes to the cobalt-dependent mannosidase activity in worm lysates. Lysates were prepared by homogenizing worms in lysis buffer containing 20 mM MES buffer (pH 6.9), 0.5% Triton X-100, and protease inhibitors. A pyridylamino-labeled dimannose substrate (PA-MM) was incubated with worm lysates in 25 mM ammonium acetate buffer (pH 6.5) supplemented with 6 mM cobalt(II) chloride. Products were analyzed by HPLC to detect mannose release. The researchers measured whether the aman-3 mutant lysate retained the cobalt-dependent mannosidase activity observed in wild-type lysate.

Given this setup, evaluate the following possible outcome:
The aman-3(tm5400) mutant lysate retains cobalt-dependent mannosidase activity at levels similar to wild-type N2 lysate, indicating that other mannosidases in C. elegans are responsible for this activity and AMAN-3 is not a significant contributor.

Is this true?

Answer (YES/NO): NO